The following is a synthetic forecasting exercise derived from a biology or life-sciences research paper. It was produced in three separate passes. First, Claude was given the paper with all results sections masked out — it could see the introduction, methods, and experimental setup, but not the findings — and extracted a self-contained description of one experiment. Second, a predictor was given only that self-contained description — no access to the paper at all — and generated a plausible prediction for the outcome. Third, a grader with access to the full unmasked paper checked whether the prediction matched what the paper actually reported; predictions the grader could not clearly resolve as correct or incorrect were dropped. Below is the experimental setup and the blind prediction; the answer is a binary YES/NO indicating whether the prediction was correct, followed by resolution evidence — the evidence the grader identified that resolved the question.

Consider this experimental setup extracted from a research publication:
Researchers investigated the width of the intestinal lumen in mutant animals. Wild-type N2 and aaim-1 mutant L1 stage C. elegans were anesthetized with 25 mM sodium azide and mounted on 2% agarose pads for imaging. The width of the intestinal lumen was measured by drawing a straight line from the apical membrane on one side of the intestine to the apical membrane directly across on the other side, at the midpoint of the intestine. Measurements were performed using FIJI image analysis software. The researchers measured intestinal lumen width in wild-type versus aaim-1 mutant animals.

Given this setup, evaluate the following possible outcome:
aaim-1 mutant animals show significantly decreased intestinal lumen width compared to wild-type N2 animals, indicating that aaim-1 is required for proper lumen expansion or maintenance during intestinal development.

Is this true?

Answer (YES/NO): NO